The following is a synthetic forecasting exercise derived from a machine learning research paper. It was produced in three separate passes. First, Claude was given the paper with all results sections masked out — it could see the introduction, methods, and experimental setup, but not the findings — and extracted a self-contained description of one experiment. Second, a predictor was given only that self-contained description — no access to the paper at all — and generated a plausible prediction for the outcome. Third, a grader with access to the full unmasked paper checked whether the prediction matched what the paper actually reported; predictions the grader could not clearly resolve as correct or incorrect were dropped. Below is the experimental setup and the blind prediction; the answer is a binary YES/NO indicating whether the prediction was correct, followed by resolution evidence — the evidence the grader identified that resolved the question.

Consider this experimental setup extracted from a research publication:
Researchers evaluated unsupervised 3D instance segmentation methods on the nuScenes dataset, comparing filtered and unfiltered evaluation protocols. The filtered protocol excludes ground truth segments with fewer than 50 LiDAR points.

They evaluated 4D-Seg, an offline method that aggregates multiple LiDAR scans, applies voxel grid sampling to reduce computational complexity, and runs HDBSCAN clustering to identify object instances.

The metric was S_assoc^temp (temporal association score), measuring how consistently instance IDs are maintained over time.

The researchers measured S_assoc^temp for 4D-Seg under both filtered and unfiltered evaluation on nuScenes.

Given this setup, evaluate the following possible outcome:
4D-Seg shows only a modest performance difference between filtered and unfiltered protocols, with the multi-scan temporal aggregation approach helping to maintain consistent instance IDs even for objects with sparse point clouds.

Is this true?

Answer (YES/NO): NO